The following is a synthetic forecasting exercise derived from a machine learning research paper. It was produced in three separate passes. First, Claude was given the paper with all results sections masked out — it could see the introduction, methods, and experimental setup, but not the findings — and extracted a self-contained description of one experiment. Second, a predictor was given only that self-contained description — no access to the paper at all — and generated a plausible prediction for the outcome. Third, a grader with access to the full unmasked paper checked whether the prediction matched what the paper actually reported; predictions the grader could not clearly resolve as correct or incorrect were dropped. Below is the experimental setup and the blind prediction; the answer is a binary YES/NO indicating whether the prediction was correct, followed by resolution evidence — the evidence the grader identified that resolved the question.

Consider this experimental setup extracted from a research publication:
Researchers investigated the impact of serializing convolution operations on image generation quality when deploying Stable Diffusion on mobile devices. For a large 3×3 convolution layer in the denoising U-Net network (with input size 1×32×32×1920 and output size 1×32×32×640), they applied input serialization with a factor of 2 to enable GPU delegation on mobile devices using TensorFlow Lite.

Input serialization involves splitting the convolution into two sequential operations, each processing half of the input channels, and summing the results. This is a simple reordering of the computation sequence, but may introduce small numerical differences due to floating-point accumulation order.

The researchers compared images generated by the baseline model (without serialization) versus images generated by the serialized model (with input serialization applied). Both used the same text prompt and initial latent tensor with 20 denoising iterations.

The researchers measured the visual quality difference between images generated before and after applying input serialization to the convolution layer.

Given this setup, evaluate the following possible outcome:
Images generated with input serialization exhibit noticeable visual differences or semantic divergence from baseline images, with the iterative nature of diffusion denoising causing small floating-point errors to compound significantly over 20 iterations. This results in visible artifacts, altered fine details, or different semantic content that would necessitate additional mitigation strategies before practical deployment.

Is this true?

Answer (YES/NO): NO